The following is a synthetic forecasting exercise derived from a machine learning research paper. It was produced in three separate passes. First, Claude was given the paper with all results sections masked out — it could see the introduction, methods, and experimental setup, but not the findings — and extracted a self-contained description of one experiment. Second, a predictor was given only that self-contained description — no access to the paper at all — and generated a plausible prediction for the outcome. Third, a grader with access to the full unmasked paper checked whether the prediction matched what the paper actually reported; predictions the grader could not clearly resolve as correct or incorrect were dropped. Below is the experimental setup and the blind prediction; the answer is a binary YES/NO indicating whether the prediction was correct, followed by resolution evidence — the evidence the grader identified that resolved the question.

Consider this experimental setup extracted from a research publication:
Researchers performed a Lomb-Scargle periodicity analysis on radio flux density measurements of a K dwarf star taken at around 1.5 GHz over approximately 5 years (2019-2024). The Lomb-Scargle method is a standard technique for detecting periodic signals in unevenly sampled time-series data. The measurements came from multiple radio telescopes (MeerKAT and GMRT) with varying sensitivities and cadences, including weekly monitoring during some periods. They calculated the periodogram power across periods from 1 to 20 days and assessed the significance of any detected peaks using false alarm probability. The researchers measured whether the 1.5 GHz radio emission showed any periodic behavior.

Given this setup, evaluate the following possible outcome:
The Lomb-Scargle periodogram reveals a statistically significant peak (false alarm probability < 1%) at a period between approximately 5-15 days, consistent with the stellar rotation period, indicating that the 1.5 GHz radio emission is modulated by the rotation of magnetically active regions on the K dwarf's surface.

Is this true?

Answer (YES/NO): NO